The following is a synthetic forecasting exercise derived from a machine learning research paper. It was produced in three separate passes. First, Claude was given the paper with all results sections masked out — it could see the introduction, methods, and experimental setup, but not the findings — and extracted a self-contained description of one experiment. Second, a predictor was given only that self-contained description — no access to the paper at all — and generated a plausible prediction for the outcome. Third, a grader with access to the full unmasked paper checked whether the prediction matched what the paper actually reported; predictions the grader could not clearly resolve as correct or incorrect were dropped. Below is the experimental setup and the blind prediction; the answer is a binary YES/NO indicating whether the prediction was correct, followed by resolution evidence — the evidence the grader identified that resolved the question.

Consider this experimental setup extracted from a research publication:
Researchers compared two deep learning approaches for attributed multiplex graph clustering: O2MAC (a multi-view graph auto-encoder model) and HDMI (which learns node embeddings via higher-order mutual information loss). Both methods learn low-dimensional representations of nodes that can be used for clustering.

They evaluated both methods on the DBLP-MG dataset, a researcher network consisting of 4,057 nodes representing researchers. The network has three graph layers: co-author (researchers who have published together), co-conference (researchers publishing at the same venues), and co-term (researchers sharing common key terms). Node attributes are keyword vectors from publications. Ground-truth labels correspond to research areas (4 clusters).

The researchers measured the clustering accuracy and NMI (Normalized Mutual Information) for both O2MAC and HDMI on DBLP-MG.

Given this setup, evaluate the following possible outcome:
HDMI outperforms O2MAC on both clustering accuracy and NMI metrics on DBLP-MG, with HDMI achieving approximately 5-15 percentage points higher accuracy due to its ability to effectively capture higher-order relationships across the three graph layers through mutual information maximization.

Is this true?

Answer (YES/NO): NO